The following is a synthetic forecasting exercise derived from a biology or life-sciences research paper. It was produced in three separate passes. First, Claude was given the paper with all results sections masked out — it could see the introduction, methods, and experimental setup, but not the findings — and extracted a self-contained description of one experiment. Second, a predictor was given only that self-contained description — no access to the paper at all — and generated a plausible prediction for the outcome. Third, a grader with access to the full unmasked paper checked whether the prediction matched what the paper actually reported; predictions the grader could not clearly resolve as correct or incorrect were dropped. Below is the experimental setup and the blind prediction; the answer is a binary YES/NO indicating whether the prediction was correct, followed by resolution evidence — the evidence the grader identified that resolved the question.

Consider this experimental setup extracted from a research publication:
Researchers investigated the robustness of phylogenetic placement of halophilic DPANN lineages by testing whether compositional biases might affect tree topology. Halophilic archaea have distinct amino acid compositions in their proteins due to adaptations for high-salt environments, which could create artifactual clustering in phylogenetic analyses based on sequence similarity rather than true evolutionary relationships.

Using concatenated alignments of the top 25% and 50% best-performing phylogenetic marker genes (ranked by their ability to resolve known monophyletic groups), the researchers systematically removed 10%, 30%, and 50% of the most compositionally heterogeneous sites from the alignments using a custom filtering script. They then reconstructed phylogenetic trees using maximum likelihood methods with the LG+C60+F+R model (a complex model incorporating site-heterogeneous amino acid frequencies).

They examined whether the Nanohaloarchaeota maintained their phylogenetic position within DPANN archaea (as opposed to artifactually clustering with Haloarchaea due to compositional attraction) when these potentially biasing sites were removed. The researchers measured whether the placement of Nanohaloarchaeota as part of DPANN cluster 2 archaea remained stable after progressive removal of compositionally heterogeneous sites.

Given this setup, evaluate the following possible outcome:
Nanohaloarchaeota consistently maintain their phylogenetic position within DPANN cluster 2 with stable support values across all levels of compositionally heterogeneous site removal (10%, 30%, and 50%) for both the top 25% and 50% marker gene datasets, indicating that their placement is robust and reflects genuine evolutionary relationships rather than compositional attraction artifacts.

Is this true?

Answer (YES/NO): YES